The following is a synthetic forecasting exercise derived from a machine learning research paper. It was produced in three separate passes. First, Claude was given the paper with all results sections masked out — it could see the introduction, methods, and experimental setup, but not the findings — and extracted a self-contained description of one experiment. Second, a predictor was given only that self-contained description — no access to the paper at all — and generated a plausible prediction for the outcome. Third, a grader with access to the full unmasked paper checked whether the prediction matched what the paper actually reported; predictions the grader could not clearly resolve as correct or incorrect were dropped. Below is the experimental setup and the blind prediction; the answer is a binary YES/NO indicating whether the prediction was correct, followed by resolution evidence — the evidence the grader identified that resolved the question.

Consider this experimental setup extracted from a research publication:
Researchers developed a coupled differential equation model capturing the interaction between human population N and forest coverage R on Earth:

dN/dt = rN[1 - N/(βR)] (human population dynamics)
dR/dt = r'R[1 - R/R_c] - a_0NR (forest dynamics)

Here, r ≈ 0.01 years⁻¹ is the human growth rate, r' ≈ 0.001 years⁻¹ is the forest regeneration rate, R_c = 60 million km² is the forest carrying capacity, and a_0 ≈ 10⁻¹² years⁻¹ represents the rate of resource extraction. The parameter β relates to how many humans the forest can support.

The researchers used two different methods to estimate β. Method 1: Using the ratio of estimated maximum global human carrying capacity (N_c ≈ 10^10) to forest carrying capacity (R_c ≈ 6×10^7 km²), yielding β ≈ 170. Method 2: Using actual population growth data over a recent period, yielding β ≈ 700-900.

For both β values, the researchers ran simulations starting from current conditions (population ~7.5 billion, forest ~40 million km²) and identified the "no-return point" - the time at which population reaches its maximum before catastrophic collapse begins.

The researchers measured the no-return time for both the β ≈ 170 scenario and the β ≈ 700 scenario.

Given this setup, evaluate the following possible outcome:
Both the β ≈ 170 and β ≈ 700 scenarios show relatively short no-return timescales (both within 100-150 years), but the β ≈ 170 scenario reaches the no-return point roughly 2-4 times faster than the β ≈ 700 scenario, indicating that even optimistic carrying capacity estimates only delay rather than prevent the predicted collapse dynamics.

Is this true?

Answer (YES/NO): NO